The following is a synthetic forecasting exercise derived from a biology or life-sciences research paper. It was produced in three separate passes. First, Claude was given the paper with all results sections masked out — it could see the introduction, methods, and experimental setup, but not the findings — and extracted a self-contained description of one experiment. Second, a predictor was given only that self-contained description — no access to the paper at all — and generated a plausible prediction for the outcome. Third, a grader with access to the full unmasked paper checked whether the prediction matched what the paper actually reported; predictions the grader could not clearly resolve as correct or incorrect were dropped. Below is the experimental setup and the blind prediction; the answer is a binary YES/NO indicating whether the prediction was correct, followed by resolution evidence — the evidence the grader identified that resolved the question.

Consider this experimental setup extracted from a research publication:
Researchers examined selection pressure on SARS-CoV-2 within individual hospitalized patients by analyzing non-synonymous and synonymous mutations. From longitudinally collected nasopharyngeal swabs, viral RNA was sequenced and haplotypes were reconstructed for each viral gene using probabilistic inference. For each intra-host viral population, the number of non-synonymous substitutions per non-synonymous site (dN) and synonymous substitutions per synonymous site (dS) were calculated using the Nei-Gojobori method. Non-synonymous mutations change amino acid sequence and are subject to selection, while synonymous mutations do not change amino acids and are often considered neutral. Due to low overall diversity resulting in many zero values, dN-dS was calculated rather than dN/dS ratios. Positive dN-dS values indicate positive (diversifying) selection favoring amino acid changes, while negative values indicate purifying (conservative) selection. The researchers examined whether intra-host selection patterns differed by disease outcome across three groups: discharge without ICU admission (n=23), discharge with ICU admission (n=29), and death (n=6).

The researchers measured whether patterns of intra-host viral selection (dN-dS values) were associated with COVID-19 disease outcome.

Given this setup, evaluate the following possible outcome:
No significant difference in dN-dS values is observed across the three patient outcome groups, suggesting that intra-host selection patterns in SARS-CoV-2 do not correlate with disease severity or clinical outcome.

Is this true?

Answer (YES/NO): YES